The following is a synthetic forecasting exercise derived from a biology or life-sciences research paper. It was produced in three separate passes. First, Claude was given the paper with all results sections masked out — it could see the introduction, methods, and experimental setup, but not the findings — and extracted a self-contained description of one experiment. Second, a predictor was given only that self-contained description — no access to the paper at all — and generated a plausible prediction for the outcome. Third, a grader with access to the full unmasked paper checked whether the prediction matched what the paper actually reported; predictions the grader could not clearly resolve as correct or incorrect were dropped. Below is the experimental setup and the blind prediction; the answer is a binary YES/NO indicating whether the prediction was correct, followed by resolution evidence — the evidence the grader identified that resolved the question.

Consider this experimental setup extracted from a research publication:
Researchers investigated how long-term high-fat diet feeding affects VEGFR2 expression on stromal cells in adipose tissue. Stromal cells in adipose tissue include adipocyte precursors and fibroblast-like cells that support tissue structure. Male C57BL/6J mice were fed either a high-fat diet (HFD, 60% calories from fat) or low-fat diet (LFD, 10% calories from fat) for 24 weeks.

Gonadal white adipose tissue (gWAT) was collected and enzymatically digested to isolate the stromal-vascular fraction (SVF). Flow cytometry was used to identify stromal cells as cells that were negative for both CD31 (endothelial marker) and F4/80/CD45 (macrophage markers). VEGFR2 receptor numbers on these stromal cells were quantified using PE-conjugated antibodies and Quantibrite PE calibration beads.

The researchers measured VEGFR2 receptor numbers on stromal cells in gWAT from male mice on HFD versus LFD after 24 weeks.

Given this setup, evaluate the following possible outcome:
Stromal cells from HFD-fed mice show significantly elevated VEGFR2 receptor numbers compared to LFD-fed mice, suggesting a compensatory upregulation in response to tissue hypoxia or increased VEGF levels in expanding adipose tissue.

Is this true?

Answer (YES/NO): NO